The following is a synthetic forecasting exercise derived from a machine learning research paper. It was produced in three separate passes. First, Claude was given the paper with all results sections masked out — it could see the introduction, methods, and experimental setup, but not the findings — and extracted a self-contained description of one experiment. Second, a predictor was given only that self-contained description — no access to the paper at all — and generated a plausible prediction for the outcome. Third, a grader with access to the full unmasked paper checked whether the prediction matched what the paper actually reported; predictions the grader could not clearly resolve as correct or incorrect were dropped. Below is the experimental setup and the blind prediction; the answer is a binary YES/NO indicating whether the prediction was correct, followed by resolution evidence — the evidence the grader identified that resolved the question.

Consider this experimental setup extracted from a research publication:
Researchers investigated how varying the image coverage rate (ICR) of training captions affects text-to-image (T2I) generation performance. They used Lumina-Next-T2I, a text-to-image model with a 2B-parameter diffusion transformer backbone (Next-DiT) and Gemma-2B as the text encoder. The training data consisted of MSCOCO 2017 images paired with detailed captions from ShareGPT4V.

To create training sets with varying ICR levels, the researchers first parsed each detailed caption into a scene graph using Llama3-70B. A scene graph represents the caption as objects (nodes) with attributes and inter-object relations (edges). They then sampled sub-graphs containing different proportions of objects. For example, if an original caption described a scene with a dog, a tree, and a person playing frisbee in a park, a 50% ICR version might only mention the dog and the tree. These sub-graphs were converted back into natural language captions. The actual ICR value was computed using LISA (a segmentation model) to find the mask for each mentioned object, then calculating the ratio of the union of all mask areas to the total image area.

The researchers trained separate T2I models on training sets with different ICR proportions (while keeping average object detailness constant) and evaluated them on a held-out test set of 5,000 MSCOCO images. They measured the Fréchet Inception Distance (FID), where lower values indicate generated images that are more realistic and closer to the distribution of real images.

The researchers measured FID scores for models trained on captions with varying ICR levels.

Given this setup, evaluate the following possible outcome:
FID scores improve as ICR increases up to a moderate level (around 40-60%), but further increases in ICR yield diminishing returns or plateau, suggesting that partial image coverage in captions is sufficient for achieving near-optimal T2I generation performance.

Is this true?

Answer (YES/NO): NO